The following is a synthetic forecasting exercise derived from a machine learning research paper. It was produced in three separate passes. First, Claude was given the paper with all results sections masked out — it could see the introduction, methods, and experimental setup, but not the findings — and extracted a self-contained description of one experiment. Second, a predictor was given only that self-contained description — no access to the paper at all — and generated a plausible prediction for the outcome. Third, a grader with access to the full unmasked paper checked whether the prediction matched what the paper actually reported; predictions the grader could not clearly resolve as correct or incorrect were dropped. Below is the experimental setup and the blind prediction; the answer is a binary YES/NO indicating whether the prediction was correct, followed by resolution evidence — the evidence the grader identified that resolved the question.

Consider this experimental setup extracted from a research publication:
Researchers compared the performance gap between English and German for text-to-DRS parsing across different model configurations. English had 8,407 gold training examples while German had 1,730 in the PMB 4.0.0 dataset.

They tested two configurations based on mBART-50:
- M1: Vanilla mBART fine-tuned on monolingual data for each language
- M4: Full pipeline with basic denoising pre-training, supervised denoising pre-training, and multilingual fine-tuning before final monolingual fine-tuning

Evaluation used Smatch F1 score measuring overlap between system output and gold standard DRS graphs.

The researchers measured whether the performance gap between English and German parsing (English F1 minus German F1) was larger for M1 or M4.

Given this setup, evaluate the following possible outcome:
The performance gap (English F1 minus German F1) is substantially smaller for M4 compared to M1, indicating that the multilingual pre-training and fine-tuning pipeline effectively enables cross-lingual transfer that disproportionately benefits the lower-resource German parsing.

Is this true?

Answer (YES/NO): YES